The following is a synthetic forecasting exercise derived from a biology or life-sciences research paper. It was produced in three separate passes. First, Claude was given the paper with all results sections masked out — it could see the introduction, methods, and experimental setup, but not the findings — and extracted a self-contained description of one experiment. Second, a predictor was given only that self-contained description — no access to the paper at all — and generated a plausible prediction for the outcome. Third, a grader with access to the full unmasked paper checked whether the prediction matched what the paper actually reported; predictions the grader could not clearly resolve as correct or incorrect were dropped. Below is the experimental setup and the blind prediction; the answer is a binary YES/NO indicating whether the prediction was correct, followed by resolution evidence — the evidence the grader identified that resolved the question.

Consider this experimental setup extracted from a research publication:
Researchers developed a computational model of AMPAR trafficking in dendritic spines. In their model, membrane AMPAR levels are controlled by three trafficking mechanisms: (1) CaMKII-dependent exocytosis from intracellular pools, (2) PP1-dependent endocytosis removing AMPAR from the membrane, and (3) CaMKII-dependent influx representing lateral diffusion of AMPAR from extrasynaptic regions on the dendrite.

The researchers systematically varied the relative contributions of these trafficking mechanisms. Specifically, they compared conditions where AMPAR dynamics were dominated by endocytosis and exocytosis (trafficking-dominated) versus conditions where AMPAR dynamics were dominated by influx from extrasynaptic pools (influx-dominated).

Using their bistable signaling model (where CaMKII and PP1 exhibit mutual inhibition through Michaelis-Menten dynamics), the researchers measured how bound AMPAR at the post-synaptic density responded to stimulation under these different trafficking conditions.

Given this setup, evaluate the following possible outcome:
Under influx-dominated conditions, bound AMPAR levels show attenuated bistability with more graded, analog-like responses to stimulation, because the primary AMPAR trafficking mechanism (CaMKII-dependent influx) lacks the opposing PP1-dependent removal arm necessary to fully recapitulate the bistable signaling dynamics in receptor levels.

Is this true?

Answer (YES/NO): YES